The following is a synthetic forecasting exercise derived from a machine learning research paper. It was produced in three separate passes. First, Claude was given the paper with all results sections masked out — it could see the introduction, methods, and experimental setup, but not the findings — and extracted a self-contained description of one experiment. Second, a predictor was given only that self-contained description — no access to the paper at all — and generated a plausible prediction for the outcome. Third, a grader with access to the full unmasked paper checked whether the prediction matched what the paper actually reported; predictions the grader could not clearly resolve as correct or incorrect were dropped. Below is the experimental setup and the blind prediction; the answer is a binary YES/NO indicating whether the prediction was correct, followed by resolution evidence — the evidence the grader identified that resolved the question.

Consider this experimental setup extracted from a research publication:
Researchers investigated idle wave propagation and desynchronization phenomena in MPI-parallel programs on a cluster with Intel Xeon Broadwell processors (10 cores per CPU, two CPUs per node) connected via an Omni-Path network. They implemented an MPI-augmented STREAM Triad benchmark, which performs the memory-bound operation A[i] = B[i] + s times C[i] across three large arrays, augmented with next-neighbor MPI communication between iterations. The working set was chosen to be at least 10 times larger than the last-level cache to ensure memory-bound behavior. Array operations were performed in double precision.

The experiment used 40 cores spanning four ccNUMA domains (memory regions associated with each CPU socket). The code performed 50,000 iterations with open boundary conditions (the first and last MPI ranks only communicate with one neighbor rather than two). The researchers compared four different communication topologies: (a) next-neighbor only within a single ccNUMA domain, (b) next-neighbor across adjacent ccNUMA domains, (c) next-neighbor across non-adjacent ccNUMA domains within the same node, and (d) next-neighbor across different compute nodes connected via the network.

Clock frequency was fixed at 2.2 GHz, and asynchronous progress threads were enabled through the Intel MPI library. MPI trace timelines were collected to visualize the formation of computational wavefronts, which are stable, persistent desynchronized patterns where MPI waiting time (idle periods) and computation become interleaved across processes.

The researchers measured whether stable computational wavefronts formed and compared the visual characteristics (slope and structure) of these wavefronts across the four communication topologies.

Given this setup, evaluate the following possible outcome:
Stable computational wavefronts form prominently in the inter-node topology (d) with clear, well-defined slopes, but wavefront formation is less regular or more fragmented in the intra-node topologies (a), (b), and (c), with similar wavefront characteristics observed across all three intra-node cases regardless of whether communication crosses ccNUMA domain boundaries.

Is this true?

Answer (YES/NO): NO